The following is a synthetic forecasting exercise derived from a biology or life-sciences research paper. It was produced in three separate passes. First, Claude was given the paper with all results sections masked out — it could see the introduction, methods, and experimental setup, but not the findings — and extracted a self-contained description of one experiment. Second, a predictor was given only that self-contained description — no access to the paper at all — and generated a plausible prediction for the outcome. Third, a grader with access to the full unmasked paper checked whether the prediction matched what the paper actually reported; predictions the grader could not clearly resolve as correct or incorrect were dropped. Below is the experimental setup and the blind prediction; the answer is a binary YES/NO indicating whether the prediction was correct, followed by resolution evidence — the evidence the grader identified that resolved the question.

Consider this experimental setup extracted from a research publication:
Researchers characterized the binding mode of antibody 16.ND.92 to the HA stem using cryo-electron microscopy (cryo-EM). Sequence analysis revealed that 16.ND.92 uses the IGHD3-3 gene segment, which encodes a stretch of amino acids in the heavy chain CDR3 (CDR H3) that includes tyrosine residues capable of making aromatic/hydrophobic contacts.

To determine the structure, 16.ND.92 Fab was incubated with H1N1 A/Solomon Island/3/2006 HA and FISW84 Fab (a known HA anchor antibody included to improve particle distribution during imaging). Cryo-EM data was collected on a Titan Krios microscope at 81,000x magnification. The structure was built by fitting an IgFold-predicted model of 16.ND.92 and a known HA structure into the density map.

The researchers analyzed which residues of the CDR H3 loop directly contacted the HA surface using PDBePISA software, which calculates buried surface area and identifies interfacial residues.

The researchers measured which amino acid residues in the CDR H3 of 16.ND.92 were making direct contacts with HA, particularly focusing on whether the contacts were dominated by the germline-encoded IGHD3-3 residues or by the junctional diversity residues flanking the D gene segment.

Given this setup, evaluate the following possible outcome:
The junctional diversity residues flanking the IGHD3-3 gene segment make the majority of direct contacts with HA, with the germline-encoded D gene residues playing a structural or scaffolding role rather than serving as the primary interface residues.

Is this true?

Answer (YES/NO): NO